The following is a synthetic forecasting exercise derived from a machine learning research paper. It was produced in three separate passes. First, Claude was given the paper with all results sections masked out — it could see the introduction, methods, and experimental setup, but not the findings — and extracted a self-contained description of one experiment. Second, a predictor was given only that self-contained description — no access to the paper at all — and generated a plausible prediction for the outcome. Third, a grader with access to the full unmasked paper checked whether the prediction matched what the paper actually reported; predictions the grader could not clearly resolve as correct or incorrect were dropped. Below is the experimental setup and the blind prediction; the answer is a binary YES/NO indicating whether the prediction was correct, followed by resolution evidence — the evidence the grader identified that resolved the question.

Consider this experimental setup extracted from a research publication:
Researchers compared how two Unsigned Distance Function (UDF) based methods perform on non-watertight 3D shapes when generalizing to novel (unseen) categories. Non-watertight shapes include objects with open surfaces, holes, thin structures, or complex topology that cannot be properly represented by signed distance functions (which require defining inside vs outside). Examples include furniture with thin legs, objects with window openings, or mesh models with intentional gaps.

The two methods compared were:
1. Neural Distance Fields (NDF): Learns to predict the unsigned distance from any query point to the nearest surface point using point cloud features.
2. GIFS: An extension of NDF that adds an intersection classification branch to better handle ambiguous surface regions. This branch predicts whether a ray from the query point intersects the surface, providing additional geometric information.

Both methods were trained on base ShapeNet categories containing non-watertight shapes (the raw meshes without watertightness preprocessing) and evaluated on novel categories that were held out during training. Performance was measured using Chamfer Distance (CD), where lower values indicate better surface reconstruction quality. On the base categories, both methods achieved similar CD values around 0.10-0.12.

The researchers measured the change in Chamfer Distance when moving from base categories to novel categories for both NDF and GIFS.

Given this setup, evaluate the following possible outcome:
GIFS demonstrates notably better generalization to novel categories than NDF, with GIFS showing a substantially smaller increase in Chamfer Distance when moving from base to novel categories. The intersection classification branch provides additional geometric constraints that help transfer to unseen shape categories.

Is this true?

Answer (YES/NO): NO